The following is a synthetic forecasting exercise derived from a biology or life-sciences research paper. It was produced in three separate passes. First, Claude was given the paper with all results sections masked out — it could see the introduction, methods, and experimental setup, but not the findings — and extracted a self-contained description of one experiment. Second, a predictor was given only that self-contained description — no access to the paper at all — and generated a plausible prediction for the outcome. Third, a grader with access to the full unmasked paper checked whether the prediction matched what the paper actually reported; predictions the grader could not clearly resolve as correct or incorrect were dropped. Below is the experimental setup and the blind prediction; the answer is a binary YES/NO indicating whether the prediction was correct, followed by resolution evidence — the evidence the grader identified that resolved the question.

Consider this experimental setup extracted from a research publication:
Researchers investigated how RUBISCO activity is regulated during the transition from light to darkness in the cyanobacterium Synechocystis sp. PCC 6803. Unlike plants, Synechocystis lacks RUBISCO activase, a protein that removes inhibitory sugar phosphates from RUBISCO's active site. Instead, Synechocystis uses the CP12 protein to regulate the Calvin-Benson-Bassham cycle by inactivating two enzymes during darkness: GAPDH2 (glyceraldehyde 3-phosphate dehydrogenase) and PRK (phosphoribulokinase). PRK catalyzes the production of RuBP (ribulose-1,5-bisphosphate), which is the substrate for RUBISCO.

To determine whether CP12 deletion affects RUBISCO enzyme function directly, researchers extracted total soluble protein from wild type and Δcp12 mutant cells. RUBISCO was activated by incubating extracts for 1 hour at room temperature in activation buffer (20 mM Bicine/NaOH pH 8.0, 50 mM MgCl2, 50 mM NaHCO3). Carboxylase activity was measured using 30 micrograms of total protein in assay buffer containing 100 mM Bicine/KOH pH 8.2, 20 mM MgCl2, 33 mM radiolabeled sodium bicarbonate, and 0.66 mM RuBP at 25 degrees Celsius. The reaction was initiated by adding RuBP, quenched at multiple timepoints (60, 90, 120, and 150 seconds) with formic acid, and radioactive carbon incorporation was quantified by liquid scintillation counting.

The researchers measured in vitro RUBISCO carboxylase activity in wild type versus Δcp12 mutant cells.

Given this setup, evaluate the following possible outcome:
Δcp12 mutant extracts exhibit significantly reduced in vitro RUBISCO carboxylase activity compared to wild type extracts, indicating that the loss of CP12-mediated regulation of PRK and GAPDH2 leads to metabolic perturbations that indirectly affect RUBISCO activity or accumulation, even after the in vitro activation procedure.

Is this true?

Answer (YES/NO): NO